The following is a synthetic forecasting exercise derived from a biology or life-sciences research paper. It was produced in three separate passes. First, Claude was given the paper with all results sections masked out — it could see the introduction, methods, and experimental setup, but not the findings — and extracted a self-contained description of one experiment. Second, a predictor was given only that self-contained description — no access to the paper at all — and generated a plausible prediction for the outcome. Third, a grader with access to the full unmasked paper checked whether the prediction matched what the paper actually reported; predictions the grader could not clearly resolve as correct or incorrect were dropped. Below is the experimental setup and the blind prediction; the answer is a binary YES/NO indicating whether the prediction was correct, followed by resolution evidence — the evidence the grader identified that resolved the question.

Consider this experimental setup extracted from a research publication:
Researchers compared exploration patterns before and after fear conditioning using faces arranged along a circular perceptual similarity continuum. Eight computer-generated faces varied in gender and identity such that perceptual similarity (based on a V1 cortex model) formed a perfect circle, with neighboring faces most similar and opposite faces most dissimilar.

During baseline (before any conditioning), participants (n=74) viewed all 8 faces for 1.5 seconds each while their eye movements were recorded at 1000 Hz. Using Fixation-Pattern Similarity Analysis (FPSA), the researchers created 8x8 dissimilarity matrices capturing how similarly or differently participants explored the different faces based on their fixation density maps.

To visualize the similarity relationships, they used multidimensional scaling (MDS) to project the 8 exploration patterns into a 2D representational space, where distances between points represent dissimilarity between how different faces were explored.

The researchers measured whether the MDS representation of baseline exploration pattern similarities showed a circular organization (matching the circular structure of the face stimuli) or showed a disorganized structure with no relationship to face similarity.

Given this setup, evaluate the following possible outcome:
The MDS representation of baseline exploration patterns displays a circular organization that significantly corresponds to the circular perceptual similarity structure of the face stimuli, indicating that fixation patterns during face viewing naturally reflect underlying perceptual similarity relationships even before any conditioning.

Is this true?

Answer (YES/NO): YES